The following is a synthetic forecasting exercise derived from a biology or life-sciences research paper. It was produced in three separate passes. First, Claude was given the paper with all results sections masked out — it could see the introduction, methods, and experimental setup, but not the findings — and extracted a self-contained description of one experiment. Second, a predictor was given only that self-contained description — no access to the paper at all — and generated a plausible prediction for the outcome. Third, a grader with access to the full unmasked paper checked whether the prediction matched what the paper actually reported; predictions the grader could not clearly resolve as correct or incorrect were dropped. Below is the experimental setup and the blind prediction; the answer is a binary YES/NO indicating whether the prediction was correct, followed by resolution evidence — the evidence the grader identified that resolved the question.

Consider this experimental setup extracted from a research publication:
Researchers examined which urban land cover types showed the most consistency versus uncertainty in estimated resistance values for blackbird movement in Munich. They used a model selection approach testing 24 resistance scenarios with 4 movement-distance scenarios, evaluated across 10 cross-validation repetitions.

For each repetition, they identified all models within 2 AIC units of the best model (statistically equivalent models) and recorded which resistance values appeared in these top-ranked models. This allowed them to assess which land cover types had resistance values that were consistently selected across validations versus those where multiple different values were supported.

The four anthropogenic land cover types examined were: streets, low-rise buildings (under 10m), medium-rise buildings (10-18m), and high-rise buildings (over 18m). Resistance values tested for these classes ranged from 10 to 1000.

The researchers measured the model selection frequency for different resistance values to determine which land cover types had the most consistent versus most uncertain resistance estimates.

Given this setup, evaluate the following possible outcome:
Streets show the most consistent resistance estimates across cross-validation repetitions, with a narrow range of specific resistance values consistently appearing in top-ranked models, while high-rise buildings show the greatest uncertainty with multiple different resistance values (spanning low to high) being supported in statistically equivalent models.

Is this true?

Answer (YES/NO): NO